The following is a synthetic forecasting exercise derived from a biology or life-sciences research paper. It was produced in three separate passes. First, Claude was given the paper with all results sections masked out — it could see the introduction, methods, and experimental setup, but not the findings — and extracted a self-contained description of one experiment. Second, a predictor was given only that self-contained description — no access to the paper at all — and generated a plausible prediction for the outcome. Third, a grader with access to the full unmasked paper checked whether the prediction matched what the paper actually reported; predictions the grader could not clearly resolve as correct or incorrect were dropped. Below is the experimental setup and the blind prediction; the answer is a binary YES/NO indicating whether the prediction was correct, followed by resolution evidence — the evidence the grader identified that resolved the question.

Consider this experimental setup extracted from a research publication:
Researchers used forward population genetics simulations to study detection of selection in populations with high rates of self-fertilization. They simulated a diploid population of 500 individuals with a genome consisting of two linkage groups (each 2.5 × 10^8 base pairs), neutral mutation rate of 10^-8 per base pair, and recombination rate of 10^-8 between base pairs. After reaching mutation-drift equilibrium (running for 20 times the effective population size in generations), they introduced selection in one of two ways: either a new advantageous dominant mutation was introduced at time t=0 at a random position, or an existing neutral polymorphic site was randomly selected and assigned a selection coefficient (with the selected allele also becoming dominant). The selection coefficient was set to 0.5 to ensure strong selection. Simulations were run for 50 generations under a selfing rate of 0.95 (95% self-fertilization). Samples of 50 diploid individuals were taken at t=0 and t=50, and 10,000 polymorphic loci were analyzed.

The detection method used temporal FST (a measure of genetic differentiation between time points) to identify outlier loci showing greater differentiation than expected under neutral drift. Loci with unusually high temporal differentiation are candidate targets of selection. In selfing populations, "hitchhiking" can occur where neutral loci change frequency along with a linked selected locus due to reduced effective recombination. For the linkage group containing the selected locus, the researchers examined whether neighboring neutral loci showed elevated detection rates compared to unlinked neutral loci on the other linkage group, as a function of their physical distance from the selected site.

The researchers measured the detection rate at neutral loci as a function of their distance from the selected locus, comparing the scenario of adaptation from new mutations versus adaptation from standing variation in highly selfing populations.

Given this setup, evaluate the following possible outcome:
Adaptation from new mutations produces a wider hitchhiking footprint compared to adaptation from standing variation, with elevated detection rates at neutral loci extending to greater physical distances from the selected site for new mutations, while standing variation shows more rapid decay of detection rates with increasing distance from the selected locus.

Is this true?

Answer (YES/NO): NO